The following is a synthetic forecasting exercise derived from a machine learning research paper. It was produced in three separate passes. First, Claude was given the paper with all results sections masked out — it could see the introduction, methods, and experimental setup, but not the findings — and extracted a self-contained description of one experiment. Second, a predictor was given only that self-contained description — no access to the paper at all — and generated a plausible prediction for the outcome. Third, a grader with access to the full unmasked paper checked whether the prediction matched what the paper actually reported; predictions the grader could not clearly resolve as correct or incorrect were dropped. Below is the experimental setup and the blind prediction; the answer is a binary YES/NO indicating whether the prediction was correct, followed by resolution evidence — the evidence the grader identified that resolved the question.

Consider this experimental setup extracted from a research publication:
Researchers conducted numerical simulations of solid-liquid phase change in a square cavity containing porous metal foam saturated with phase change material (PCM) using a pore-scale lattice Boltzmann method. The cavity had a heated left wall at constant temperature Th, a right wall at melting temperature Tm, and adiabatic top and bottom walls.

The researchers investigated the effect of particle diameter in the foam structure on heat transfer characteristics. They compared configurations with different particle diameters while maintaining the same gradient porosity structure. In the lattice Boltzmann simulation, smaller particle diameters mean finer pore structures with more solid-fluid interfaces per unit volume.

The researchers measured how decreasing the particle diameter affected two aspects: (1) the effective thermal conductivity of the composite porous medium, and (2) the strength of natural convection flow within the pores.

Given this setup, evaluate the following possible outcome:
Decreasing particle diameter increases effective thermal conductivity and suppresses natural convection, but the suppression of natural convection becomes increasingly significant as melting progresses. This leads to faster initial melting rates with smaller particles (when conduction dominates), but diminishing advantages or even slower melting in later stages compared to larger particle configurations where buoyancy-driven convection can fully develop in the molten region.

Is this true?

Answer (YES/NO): NO